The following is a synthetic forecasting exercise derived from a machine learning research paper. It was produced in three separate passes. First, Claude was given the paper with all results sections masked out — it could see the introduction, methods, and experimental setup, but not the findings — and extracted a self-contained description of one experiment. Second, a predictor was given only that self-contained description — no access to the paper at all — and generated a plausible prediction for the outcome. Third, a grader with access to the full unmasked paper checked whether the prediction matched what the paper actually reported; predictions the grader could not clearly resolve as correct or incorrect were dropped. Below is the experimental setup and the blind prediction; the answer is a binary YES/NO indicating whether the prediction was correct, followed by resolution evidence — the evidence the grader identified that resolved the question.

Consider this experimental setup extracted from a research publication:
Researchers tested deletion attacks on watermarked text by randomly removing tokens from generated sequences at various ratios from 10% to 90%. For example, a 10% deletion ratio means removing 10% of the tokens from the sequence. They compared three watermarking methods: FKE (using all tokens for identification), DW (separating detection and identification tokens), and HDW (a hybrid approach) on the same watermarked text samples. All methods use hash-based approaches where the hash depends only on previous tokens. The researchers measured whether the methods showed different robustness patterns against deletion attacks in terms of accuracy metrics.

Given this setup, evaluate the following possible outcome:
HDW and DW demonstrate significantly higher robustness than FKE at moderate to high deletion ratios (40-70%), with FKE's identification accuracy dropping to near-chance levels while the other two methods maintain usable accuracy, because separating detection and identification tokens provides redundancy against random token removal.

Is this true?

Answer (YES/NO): NO